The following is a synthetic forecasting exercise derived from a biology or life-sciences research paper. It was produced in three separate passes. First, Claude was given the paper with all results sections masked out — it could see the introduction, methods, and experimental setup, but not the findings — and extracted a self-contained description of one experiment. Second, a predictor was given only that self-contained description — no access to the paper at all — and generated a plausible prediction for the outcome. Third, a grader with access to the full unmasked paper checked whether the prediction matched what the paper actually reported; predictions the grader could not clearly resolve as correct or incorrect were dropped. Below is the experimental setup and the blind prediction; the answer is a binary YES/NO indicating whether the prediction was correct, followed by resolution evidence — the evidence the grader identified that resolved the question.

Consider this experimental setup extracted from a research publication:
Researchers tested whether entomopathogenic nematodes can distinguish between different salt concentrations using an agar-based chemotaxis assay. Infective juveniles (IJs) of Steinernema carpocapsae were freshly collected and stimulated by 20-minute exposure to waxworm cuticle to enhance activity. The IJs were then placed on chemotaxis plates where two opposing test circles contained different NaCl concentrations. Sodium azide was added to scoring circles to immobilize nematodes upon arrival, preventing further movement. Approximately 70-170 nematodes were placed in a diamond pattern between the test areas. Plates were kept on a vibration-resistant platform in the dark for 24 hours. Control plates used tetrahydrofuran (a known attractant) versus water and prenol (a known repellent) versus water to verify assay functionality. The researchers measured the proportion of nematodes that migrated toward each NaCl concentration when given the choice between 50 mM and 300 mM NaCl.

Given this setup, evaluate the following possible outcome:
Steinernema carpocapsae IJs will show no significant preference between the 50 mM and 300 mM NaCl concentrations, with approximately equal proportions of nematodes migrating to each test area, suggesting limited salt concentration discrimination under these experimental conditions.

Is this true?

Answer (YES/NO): YES